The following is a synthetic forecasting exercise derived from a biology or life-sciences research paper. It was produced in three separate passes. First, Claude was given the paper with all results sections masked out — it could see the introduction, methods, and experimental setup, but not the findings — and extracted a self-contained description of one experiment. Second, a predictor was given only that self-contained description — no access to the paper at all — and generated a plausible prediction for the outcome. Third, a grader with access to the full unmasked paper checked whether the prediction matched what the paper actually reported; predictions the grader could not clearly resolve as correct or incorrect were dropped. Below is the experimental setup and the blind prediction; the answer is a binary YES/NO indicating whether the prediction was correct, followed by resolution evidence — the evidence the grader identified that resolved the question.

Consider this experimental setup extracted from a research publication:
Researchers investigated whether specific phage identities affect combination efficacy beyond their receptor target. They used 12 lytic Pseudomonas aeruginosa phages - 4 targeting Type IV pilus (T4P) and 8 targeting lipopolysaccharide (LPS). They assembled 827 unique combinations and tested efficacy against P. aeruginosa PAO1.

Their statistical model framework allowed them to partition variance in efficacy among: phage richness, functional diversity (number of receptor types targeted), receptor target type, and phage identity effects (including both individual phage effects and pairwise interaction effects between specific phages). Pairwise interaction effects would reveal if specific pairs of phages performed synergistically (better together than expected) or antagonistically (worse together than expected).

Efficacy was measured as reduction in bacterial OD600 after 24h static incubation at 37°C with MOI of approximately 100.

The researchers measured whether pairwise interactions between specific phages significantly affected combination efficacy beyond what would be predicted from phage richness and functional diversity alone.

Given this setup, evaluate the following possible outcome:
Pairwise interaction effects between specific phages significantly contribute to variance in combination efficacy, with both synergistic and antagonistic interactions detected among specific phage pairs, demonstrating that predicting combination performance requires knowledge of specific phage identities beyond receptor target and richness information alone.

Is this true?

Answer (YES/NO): NO